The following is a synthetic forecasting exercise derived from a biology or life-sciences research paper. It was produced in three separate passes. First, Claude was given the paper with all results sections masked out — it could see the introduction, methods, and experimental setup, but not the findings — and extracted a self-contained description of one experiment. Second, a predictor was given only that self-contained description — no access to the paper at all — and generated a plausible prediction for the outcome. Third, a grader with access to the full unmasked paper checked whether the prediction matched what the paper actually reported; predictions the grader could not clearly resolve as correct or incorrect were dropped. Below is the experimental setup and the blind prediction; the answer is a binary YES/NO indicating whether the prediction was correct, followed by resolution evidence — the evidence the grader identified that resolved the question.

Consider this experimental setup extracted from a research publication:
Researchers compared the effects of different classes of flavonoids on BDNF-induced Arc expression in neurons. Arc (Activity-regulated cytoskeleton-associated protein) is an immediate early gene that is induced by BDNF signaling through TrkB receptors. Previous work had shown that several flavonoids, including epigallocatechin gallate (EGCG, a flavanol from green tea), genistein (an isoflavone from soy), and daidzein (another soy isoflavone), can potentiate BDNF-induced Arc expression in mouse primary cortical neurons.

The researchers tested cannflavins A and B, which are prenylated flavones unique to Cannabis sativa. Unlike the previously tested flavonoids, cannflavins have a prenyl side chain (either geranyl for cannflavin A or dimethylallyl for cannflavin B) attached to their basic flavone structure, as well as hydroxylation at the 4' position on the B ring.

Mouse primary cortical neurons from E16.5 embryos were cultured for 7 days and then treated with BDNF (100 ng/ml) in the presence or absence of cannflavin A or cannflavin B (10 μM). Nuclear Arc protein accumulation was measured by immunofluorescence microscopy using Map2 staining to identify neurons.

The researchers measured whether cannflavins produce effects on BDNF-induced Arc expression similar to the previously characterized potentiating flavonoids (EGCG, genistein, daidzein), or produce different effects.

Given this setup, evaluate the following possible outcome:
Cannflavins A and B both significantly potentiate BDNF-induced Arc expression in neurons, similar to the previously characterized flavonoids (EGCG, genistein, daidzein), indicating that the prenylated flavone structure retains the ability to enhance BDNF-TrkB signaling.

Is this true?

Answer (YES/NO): NO